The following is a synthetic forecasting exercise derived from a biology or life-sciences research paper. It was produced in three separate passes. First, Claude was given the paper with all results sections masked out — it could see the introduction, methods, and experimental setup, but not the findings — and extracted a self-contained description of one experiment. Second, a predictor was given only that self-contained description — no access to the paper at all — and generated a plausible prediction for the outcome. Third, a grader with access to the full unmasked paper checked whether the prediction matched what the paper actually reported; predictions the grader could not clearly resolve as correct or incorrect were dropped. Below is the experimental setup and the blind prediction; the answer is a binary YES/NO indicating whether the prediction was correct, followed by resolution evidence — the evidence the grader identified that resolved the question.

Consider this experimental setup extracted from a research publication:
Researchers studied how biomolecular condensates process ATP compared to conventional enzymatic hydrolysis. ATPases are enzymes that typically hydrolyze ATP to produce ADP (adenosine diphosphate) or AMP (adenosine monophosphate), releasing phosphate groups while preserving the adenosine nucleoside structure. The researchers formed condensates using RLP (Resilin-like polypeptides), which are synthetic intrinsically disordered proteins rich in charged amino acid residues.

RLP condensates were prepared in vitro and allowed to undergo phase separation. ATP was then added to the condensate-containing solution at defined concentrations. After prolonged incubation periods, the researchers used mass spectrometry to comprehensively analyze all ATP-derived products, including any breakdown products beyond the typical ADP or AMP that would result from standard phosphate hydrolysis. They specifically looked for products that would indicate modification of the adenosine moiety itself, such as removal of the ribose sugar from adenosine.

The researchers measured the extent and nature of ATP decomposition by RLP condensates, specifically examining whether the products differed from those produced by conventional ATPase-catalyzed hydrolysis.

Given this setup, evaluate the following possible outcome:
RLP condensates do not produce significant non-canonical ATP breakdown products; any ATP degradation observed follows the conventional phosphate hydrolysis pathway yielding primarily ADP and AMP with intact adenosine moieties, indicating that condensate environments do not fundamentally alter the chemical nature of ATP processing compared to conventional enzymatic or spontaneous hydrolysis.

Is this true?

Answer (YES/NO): NO